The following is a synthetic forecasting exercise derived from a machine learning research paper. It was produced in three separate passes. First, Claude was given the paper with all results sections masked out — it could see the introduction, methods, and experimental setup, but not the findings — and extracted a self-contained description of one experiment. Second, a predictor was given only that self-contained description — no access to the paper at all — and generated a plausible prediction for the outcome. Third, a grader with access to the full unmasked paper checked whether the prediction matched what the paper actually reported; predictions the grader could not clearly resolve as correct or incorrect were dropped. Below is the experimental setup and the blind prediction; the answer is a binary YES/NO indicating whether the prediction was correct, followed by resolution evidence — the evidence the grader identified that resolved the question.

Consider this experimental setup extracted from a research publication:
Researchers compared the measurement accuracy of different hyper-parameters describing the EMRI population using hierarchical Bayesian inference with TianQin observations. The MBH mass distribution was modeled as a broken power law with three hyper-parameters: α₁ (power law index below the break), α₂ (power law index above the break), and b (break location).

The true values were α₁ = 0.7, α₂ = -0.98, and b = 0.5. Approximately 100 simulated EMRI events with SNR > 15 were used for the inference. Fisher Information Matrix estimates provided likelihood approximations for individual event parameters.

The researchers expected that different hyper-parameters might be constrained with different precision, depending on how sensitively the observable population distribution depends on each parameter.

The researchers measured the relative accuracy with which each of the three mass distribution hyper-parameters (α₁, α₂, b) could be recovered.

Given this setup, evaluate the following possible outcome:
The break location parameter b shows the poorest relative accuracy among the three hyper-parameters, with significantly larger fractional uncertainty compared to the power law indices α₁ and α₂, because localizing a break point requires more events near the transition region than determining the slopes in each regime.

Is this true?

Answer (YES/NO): NO